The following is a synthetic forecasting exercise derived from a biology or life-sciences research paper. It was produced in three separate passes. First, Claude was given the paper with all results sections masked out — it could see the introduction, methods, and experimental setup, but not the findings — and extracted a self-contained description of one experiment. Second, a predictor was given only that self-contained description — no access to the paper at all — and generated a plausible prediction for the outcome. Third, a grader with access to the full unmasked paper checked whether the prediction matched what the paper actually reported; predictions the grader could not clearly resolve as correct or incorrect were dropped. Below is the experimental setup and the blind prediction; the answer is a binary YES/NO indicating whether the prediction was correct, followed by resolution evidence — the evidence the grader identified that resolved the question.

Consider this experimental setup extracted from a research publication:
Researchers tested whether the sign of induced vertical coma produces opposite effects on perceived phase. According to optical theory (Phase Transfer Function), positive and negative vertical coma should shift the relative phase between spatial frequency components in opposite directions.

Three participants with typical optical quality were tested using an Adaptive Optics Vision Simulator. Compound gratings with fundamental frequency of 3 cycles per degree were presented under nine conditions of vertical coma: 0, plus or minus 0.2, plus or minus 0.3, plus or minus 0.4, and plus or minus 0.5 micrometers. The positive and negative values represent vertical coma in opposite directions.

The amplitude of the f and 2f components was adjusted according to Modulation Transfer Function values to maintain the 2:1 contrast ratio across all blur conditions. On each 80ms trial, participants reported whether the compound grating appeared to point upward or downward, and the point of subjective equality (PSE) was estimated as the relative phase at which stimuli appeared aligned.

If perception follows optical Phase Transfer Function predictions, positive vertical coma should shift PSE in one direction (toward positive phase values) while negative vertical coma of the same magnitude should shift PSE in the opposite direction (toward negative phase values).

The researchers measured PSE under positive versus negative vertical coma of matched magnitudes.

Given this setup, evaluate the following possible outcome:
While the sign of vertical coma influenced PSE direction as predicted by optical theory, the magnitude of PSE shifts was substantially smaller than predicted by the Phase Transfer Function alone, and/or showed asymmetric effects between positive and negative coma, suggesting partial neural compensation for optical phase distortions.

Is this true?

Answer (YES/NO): NO